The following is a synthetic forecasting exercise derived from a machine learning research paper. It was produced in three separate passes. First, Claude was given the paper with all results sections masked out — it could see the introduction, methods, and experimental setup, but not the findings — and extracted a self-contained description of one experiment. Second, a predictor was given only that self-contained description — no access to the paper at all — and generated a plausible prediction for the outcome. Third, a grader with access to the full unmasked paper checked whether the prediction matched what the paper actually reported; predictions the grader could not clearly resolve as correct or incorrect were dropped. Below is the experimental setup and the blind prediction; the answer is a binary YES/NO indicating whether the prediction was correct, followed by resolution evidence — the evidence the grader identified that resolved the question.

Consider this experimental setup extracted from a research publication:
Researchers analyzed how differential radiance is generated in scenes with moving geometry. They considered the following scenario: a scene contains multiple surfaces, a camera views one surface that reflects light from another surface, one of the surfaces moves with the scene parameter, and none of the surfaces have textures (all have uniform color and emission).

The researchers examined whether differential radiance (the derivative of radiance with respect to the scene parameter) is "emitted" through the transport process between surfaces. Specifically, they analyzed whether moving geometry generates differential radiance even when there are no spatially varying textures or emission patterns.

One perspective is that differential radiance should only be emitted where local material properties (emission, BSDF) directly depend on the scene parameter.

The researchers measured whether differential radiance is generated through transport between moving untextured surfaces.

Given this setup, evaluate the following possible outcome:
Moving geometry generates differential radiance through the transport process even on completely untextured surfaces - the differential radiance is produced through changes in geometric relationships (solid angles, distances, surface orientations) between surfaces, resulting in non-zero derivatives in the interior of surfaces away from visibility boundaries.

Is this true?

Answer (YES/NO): YES